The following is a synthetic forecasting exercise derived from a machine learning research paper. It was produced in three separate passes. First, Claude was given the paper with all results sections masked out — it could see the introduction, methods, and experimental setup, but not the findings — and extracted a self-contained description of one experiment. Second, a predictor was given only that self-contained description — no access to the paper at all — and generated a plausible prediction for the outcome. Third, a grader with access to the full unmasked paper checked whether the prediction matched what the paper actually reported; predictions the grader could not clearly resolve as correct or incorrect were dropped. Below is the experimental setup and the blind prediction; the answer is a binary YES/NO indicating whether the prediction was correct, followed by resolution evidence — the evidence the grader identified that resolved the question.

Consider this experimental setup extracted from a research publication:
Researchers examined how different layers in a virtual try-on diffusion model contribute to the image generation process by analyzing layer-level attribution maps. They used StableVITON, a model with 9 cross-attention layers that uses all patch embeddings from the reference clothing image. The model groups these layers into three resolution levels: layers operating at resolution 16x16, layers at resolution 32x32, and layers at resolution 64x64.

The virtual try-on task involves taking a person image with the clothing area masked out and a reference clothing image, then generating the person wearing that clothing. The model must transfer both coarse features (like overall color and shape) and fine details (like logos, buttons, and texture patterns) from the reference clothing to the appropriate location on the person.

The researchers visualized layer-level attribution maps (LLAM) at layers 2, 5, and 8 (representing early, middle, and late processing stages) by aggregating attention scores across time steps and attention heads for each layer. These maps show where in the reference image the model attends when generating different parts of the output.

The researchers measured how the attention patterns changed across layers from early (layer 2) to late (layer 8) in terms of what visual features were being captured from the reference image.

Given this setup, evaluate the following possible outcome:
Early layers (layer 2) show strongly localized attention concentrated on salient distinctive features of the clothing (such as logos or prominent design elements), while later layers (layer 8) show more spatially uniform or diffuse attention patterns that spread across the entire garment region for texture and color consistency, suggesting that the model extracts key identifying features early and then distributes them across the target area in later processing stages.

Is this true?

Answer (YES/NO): NO